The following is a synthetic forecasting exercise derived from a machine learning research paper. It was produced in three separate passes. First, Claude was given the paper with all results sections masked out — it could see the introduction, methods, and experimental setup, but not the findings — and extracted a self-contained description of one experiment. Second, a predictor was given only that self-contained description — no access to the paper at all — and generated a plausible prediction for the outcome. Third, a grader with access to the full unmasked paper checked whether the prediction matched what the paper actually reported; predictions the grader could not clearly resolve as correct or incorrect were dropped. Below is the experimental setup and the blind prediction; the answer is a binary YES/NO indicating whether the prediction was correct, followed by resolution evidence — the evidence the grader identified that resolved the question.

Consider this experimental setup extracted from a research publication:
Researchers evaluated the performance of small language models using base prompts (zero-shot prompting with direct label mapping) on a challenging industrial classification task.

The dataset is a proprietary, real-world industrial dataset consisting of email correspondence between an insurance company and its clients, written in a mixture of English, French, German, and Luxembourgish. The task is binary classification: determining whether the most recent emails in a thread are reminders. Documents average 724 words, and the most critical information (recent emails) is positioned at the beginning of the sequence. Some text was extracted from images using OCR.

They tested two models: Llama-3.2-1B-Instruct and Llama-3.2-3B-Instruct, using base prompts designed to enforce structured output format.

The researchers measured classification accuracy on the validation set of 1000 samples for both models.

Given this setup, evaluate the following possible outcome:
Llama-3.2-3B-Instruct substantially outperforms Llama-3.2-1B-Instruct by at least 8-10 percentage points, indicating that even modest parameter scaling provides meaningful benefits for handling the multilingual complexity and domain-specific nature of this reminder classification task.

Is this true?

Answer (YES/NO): NO